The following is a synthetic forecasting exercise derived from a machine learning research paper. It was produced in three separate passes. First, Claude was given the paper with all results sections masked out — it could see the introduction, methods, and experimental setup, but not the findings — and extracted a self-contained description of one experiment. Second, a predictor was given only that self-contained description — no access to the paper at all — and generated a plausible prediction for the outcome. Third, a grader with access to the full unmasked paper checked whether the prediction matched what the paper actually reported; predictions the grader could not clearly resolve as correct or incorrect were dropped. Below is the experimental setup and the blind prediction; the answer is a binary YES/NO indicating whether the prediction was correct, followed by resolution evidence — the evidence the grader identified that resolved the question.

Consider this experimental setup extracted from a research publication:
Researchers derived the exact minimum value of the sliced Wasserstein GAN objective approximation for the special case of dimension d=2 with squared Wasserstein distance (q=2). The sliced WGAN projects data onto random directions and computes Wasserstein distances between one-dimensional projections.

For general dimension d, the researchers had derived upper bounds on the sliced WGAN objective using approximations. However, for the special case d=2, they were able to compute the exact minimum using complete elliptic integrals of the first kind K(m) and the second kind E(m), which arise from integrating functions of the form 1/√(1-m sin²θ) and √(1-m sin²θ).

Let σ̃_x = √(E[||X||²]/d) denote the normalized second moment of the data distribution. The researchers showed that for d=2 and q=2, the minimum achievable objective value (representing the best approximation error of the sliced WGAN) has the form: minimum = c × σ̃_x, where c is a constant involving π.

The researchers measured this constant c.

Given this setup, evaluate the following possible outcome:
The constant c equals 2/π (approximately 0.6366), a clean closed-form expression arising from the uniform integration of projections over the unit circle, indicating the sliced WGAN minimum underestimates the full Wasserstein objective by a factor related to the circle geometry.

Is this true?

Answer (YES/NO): NO